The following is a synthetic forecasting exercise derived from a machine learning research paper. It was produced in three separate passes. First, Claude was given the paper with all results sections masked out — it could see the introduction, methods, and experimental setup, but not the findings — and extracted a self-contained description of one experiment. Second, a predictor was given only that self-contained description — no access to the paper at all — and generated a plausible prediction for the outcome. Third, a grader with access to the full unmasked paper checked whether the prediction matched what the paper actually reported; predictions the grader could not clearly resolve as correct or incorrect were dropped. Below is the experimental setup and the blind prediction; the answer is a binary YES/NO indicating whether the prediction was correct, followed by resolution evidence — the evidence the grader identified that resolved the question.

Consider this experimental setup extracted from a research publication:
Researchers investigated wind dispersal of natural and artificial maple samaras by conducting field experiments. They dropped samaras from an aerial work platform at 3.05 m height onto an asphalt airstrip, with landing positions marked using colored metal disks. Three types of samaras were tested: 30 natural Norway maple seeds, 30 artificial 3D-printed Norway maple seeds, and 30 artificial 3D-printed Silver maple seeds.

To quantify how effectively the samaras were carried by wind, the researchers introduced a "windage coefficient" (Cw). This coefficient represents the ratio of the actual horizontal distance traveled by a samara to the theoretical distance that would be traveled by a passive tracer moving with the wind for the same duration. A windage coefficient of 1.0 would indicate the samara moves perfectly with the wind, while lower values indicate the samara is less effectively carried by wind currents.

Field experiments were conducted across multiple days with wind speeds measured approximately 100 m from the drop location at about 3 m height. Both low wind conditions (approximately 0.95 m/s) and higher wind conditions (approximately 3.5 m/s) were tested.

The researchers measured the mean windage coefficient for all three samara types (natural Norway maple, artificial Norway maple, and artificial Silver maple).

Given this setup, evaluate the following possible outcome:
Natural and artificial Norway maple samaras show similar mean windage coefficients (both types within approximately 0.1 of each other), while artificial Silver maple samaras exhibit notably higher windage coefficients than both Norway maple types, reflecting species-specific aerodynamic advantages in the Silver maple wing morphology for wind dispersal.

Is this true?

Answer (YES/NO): NO